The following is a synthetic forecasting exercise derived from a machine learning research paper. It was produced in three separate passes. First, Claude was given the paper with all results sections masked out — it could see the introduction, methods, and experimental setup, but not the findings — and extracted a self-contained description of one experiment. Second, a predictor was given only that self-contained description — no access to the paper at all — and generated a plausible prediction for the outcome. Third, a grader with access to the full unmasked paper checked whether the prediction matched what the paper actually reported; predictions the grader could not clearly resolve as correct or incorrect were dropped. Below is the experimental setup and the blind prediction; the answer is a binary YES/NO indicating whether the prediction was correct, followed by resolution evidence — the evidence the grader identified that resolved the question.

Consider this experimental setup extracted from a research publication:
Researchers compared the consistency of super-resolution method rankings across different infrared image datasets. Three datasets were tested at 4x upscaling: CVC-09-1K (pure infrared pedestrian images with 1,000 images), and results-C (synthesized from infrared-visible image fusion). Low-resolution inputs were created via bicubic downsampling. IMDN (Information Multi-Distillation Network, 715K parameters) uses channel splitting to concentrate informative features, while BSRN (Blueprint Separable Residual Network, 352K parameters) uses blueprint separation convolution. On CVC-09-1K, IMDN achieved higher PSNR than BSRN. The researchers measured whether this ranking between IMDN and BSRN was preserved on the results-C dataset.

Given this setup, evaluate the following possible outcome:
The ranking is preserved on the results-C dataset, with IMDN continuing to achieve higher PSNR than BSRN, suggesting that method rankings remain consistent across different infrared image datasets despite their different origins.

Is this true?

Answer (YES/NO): YES